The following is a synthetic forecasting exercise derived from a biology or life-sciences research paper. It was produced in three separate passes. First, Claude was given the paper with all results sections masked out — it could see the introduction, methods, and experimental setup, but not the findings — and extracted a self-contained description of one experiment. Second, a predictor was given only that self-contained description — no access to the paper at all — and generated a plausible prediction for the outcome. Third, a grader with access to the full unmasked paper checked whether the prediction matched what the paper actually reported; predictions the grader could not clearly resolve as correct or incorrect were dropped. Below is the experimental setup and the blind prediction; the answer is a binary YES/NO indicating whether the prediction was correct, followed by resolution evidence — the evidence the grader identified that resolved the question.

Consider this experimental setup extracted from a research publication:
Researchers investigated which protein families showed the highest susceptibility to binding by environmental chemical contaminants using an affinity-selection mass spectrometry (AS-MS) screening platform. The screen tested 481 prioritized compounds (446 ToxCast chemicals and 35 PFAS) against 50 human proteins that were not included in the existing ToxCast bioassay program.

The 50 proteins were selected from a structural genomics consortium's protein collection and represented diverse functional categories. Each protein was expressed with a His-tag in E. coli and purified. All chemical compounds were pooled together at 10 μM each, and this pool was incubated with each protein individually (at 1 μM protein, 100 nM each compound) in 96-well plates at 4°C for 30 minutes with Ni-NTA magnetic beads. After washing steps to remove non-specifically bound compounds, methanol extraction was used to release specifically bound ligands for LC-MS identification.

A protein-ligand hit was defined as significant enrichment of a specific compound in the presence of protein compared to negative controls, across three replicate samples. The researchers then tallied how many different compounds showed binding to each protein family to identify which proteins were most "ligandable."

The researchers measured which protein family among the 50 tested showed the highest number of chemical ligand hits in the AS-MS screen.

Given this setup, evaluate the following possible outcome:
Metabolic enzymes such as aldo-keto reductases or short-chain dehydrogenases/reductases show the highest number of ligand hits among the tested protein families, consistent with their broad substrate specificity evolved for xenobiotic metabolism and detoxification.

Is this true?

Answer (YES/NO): NO